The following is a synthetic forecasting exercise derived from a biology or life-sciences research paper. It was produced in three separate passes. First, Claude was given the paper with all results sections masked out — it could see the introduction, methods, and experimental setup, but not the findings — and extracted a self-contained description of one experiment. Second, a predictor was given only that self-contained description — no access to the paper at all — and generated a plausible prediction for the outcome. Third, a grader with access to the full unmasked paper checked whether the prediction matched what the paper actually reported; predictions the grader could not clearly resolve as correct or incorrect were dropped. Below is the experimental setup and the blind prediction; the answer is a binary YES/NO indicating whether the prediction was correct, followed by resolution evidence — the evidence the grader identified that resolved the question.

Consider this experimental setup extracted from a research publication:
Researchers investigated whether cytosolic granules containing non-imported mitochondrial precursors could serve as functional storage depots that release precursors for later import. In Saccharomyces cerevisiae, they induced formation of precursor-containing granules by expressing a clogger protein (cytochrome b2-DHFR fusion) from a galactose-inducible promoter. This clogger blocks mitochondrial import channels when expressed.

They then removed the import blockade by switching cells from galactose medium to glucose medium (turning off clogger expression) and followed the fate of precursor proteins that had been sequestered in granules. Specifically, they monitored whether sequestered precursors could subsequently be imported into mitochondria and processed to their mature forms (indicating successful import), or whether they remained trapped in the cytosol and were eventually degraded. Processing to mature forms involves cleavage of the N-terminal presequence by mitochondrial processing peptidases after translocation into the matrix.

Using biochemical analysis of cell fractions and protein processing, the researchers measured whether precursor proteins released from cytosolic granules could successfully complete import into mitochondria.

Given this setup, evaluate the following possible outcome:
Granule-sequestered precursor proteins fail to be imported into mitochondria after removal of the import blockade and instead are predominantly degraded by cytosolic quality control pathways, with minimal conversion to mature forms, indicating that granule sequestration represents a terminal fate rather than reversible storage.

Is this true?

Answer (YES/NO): NO